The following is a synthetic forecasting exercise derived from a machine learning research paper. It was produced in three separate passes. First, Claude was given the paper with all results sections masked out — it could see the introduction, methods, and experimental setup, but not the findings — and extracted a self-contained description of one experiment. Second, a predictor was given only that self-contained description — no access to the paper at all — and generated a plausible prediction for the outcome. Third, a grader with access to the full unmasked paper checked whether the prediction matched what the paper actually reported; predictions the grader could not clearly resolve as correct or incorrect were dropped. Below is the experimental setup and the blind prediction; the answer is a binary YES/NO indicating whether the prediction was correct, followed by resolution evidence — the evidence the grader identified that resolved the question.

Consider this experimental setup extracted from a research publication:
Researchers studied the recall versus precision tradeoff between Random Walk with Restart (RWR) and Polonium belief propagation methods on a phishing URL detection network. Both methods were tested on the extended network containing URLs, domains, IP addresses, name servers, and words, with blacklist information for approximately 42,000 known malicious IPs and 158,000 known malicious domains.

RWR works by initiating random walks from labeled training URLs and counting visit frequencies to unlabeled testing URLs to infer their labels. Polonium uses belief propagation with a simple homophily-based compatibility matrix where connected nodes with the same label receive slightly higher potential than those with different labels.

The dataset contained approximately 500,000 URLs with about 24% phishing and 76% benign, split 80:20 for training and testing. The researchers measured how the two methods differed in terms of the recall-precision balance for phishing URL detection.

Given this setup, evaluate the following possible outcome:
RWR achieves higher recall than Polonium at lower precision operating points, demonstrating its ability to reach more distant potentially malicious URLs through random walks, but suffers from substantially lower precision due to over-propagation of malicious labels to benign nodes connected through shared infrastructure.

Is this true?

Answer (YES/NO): NO